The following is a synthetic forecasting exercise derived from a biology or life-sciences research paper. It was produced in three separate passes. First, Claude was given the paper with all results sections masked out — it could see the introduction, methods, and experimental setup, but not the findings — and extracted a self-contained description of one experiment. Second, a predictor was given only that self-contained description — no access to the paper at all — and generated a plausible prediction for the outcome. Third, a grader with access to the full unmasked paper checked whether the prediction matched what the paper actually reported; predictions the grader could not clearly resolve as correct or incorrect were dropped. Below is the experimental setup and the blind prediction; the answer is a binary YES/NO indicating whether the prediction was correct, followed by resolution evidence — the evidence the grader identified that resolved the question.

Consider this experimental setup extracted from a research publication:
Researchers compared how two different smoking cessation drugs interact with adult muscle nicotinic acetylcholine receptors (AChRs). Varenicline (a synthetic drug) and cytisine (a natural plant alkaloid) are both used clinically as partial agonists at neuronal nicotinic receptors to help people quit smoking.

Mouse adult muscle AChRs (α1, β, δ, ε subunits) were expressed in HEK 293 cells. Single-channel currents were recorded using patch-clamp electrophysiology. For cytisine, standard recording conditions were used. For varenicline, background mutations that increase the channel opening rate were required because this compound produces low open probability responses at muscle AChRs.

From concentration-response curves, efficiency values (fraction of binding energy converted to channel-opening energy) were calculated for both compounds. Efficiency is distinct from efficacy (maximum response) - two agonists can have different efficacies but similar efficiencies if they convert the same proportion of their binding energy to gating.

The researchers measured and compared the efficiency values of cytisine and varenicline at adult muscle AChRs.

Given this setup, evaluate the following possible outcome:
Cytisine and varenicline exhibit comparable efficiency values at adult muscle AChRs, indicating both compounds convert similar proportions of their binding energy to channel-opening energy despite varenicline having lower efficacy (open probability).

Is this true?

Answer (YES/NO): NO